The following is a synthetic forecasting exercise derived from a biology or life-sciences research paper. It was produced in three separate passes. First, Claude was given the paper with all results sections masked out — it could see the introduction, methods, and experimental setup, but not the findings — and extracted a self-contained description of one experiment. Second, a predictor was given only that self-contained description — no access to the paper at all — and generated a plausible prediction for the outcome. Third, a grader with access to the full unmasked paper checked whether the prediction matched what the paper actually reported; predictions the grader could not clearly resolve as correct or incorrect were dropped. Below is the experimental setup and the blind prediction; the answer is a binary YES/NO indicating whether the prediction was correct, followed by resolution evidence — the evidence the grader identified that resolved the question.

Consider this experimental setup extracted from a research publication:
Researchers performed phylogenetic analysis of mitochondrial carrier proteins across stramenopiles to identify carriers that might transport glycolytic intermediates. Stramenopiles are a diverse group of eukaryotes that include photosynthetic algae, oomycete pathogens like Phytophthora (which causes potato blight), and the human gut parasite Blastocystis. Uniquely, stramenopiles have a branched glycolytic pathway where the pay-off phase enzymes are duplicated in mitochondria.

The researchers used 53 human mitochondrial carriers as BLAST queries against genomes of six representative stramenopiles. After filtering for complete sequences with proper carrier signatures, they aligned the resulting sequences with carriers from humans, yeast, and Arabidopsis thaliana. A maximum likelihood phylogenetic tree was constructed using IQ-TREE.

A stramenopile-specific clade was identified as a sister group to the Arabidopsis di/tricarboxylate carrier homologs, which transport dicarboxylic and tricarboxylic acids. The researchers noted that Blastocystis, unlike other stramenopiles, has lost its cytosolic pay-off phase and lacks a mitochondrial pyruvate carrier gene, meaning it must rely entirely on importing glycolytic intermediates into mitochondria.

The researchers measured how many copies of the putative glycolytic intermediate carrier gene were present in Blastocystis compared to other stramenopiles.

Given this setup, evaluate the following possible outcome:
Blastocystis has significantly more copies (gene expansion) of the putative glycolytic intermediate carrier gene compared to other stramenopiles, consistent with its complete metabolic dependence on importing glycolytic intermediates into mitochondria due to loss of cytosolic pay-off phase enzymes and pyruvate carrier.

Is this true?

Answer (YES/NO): YES